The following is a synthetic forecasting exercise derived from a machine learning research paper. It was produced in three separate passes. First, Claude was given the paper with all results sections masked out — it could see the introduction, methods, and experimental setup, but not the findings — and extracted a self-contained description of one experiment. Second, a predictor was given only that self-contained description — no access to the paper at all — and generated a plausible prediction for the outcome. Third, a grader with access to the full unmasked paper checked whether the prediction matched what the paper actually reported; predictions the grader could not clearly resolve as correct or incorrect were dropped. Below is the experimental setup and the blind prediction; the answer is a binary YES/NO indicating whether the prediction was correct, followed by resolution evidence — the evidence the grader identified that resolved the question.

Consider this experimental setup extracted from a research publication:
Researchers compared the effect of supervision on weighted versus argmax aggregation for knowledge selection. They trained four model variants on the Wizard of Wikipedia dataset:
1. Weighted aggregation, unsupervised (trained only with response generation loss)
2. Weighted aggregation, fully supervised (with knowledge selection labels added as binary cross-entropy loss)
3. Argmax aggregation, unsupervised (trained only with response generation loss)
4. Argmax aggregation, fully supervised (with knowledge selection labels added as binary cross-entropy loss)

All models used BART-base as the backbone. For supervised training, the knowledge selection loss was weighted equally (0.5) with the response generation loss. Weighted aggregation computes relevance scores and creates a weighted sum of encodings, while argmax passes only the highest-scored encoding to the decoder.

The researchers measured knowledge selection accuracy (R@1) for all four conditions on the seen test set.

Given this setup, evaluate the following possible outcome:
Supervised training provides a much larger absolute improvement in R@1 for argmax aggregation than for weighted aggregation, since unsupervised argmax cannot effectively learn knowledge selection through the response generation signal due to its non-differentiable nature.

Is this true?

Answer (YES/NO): YES